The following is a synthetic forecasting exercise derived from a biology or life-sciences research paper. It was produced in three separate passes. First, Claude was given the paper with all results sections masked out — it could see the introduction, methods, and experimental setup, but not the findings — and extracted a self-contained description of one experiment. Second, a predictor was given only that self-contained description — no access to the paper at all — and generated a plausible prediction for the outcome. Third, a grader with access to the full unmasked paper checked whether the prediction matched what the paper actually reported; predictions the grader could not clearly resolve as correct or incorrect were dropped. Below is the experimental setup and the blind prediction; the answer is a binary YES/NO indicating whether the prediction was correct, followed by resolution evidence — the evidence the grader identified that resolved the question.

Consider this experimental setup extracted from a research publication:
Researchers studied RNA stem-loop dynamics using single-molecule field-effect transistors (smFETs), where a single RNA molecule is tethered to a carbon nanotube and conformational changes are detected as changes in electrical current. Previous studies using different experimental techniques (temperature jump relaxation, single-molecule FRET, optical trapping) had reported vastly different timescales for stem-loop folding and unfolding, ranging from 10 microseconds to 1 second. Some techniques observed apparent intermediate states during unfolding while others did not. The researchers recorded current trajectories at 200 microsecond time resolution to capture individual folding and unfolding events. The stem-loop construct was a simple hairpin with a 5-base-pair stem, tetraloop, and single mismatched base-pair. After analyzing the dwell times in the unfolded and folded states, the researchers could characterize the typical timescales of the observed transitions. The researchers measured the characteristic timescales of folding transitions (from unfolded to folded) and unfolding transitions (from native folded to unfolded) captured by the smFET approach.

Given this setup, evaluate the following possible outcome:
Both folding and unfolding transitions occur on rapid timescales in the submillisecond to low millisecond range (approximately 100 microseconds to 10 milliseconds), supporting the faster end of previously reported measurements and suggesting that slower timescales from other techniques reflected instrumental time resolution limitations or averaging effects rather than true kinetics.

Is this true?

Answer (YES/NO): NO